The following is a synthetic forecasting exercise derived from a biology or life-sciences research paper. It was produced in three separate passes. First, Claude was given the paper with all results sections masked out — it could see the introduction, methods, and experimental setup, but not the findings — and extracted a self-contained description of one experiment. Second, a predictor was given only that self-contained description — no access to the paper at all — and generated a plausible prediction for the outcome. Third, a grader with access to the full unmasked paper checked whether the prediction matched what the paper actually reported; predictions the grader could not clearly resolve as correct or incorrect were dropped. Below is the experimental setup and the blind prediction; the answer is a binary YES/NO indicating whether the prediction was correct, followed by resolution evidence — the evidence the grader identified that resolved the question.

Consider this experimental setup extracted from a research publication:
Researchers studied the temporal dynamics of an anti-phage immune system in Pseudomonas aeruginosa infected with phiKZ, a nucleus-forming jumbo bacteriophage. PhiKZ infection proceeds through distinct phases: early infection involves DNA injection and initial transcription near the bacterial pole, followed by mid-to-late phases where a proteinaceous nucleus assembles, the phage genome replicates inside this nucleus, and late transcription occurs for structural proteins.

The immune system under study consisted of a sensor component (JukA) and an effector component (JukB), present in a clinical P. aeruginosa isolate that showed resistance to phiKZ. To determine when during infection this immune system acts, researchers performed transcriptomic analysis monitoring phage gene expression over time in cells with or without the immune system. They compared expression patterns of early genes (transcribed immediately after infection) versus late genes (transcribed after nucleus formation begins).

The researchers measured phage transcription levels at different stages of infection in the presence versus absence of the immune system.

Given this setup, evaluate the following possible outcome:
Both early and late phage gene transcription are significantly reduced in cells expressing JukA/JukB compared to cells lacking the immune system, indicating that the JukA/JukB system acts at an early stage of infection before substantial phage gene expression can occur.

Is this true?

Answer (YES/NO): YES